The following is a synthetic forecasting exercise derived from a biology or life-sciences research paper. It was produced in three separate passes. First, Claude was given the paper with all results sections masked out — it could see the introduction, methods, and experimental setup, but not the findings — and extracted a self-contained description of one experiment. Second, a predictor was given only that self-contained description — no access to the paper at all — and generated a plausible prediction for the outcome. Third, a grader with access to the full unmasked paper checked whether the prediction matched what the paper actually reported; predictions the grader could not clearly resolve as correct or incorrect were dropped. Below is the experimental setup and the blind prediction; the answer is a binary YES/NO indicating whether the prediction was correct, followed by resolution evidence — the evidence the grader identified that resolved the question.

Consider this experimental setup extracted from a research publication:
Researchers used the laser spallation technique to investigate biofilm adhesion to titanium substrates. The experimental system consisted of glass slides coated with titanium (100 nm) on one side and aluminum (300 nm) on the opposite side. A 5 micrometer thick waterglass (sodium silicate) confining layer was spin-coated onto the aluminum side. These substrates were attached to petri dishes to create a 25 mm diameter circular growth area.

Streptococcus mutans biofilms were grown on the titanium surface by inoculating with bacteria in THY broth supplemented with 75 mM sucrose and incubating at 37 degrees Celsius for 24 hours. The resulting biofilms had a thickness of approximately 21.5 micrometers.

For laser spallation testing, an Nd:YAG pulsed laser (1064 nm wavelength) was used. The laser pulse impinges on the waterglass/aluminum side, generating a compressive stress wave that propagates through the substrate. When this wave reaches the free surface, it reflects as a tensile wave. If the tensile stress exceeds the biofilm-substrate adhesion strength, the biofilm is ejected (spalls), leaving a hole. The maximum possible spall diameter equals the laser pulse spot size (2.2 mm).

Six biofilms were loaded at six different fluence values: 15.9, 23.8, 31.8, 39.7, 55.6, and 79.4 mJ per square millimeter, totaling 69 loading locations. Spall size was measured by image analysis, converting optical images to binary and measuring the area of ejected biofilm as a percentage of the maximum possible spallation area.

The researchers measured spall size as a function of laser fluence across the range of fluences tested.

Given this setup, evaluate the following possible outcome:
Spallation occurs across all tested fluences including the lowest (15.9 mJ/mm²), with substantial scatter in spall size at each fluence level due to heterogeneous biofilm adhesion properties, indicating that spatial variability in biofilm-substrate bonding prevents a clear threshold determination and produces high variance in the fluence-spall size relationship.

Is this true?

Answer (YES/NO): NO